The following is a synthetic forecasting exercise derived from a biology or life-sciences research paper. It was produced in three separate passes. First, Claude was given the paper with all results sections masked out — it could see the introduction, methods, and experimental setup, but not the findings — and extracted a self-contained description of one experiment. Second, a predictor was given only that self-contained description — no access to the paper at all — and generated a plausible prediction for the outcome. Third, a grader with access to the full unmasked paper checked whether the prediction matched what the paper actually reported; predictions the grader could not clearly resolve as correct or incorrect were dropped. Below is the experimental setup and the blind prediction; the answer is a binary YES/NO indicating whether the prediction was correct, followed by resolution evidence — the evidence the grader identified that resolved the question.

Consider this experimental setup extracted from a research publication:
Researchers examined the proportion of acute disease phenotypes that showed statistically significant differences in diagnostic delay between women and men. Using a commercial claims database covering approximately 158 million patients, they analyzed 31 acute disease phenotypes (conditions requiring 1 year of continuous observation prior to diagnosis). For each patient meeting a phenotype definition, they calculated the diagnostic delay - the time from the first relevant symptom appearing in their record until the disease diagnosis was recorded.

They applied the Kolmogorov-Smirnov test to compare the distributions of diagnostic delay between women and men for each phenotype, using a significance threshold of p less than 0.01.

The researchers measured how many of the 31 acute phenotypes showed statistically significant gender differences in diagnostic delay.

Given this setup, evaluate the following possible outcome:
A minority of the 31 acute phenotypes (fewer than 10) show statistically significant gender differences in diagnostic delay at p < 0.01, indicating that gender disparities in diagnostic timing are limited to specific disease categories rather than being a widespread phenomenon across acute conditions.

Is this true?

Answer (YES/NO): NO